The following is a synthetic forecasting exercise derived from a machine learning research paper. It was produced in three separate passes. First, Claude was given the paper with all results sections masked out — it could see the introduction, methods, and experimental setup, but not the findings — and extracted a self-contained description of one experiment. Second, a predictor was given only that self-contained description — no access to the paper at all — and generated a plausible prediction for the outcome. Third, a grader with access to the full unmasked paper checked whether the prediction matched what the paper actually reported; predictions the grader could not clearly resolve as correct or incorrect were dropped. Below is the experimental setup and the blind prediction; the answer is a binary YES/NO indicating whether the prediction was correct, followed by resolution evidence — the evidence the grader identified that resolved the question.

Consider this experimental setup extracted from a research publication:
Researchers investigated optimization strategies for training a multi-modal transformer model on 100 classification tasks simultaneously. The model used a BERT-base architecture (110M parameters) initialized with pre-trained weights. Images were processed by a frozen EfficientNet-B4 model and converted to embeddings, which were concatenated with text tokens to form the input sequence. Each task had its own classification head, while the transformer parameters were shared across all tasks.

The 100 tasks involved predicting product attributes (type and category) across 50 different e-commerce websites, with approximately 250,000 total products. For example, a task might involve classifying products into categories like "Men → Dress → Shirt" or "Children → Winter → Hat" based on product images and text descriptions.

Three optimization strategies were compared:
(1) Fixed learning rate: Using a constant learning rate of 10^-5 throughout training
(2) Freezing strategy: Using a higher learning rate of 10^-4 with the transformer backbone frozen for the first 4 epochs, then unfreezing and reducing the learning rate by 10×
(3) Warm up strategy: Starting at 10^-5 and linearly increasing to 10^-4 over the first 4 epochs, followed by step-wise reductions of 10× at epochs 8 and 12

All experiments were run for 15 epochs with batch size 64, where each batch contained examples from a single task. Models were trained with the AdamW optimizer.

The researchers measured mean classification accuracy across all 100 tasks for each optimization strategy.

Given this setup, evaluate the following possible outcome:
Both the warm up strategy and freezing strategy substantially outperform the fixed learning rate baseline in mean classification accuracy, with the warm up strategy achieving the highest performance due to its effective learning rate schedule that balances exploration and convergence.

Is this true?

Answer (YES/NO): NO